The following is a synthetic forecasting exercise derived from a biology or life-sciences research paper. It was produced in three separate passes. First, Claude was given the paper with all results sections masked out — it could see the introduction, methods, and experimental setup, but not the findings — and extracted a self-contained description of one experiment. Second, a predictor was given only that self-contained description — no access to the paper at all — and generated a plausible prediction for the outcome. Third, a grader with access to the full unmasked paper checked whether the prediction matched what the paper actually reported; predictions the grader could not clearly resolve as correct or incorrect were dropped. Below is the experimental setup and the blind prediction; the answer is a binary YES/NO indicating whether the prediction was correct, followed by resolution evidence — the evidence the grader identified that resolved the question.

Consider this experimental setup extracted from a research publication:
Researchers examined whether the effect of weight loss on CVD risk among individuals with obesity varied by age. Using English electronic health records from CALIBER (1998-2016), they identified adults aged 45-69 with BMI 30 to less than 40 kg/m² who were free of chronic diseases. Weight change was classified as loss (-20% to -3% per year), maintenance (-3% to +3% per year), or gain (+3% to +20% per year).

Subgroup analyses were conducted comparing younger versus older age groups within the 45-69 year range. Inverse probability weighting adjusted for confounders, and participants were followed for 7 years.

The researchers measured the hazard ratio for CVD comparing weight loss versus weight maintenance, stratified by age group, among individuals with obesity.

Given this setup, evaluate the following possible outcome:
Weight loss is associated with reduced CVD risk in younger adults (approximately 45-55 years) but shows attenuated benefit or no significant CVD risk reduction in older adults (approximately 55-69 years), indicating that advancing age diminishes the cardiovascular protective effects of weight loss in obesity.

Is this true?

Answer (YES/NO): NO